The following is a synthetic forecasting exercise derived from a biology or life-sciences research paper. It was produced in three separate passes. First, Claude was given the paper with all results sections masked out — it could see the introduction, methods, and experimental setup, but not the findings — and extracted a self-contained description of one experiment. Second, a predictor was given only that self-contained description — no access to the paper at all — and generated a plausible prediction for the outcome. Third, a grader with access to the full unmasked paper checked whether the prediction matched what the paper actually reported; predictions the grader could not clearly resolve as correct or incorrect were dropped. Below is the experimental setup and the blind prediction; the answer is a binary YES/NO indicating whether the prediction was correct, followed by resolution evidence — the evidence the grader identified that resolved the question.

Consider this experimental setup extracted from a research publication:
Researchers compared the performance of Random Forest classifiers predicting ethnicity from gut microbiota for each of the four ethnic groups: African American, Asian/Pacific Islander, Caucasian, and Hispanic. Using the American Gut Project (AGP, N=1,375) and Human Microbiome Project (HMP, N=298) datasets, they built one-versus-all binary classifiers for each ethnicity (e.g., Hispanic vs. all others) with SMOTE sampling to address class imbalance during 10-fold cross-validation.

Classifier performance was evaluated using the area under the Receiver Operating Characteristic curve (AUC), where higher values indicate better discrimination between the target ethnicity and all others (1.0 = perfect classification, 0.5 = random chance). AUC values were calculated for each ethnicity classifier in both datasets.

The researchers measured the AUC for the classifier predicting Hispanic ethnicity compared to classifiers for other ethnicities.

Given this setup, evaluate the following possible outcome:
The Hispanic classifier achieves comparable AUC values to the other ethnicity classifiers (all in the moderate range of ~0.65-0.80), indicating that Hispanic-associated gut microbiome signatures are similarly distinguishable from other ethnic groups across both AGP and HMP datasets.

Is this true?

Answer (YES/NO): NO